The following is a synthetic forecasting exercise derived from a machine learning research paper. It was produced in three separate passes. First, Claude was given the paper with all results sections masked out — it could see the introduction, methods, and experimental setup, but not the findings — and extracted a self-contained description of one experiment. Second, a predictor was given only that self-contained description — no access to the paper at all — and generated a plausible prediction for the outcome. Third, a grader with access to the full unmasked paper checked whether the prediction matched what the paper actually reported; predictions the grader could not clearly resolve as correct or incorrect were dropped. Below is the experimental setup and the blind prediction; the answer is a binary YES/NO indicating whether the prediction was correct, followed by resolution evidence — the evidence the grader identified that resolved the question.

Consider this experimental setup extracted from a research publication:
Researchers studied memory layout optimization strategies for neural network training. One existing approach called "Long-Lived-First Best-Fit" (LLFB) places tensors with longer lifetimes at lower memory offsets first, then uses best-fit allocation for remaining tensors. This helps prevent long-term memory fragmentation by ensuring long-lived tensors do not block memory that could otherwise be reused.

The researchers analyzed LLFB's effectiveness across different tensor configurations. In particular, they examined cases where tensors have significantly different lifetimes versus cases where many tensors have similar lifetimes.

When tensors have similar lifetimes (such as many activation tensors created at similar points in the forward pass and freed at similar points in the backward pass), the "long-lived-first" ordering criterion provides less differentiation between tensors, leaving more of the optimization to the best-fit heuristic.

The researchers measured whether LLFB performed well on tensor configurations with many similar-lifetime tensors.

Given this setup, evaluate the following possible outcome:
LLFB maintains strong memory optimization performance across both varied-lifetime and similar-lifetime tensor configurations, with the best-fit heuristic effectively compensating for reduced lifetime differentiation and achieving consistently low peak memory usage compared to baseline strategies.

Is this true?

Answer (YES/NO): NO